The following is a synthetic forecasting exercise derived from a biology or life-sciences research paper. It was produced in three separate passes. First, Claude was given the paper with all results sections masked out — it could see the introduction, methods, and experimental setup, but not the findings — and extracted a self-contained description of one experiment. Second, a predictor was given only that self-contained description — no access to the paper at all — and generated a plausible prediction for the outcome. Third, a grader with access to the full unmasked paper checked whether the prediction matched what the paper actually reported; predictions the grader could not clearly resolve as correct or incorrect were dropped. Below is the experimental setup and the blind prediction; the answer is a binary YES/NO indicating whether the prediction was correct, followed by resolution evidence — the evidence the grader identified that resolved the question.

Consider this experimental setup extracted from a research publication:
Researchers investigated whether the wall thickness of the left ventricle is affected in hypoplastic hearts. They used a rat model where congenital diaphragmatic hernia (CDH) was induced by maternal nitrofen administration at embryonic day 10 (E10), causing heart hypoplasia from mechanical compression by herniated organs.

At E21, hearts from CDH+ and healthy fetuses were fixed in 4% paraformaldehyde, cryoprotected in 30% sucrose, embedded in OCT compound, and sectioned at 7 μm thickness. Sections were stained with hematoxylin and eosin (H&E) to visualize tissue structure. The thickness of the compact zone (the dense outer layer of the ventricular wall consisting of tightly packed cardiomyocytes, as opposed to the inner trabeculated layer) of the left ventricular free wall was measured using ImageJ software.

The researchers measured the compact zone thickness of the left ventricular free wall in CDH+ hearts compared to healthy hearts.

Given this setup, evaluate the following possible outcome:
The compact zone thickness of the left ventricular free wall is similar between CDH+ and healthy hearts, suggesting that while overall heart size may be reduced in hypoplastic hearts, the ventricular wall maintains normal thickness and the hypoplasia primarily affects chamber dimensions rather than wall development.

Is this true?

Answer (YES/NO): NO